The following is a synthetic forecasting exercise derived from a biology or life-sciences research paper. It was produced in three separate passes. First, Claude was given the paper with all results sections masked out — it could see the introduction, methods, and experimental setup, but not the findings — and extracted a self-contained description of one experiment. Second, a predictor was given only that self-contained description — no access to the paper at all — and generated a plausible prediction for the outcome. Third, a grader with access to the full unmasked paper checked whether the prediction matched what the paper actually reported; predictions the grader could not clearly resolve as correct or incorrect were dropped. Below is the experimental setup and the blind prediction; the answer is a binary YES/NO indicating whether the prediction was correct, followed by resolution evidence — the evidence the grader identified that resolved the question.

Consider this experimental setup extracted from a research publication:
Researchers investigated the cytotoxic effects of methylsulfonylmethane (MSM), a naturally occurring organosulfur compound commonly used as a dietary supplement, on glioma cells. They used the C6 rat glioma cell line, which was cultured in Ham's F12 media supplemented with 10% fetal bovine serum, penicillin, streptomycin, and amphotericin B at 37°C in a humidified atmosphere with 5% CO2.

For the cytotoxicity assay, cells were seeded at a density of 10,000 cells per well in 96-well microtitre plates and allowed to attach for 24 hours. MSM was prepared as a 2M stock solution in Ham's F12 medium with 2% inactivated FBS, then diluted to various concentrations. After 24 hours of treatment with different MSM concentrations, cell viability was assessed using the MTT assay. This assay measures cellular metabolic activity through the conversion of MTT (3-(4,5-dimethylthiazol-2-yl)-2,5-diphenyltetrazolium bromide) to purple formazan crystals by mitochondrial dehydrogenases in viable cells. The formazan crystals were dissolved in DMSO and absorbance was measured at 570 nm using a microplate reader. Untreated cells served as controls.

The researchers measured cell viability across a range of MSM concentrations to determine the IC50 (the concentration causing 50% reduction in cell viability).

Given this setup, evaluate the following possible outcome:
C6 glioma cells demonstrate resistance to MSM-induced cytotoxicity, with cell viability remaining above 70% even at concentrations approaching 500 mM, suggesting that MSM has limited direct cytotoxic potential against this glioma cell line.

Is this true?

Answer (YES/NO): NO